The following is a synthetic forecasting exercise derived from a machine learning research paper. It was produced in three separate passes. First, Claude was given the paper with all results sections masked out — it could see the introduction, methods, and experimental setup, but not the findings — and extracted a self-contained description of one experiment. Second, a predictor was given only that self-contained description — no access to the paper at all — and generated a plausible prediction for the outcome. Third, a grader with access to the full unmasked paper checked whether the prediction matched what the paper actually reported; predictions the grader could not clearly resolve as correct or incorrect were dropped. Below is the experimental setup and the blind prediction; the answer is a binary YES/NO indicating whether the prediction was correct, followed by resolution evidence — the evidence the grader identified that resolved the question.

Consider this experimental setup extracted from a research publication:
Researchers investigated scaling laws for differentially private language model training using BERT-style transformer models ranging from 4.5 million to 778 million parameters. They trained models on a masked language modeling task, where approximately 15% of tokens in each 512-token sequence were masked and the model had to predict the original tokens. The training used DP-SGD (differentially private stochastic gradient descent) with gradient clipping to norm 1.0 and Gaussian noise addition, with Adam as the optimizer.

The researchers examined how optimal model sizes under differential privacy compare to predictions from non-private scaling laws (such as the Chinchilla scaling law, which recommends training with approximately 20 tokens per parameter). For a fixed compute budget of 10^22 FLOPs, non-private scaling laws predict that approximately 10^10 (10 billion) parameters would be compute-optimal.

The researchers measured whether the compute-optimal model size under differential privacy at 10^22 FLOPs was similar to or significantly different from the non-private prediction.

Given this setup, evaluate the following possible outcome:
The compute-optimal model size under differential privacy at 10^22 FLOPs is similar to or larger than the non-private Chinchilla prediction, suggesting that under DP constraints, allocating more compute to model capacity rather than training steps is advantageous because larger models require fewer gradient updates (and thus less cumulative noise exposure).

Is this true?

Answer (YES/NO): NO